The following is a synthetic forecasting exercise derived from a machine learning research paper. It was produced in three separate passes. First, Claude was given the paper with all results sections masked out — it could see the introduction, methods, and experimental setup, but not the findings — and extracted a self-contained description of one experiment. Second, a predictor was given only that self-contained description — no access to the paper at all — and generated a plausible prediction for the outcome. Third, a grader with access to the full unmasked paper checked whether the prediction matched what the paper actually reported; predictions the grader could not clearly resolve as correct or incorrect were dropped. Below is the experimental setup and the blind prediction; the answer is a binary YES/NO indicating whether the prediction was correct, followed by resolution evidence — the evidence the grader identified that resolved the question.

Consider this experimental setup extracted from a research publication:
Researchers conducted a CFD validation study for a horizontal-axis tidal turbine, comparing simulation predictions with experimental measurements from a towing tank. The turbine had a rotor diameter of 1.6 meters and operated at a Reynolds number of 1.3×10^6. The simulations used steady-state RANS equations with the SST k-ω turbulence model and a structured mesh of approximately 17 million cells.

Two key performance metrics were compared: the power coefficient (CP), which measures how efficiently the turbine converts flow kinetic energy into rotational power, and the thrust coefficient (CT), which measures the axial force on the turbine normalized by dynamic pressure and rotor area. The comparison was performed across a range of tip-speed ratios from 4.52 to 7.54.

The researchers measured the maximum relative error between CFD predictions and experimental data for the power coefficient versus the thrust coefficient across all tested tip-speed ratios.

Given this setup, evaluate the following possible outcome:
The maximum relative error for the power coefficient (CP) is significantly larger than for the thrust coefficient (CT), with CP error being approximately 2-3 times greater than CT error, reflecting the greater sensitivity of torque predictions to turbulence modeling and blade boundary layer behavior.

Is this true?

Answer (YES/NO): NO